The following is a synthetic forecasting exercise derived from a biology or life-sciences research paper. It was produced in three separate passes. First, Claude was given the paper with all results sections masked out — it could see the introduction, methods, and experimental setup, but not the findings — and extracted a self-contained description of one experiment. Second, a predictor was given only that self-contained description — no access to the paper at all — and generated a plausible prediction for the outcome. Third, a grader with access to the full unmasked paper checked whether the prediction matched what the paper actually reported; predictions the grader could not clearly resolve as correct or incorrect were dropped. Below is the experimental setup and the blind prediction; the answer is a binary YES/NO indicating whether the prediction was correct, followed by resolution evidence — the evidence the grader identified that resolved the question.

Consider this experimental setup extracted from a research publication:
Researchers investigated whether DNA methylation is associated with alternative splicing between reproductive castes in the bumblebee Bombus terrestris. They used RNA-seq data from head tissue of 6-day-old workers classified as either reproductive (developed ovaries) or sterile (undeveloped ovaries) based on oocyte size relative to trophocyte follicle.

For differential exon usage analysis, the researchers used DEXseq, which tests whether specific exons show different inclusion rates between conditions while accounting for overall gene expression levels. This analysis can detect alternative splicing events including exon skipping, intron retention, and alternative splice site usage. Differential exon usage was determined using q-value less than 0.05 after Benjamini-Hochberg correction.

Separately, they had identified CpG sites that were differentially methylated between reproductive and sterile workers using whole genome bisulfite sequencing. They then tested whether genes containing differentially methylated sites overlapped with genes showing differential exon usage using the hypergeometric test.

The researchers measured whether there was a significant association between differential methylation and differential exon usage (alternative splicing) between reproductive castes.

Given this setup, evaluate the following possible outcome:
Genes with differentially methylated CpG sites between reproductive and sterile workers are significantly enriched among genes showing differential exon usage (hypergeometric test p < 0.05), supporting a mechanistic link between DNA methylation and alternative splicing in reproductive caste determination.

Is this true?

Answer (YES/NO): NO